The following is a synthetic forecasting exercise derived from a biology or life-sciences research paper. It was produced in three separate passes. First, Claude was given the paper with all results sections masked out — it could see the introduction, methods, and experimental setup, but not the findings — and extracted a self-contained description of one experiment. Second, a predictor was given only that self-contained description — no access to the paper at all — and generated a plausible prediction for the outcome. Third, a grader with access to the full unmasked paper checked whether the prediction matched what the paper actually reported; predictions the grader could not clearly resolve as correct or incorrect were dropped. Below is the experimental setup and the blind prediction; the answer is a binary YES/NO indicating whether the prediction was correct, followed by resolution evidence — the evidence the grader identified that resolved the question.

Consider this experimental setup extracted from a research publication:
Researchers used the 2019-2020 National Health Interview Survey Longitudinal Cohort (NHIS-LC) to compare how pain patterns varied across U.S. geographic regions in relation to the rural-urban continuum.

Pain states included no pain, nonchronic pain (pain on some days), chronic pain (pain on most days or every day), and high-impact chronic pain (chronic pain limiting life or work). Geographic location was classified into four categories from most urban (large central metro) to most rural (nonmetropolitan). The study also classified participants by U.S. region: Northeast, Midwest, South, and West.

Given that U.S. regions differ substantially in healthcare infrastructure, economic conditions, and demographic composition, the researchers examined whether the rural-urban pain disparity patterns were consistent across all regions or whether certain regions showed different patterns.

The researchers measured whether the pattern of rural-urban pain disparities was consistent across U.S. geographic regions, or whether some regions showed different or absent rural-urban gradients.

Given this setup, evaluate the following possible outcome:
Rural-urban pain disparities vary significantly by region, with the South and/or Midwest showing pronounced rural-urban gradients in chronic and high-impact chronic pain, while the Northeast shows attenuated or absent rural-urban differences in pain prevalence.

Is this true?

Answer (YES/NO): NO